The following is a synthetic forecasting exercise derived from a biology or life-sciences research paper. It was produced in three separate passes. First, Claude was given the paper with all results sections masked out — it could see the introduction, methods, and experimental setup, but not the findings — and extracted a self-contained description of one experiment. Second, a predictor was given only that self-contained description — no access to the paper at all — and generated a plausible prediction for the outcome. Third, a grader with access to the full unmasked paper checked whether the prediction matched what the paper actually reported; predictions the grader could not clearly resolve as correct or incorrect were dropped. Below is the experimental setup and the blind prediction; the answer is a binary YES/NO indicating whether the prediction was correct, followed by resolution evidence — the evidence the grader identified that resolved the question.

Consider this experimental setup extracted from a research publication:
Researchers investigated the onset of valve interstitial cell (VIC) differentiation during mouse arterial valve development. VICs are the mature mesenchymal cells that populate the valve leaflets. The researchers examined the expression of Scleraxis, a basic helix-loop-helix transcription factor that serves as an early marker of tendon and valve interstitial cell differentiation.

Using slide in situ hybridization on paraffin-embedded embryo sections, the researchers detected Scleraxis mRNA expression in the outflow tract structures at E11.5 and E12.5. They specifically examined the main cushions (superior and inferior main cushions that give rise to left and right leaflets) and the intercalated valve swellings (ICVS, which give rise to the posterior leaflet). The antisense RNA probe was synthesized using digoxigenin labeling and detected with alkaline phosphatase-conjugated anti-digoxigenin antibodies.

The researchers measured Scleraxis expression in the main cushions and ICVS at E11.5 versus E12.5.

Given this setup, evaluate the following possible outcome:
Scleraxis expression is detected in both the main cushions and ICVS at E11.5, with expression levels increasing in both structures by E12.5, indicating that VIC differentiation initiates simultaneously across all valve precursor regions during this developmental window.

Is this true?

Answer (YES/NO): NO